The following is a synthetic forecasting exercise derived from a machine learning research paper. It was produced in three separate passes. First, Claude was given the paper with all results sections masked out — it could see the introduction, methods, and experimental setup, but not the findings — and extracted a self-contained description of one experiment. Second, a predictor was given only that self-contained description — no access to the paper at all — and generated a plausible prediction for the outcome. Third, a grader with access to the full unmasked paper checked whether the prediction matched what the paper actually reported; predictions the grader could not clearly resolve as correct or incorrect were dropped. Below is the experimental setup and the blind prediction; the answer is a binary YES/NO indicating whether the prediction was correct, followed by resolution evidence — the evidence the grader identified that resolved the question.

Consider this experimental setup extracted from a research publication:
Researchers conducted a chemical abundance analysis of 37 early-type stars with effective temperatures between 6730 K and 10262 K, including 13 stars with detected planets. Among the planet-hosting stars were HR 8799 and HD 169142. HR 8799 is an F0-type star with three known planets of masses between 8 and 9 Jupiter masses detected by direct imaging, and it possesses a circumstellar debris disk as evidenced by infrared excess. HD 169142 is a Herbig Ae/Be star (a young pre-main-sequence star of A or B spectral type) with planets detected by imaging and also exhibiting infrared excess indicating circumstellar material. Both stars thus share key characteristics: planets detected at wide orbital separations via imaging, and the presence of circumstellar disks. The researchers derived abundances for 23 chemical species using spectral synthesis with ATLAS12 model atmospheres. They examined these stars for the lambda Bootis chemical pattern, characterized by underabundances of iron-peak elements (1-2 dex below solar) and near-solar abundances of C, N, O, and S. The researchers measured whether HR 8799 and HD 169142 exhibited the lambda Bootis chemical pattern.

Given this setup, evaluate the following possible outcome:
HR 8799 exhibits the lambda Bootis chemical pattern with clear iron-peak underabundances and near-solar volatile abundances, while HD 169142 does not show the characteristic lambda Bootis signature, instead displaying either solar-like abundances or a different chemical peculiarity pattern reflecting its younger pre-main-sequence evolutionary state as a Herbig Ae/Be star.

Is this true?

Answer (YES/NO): NO